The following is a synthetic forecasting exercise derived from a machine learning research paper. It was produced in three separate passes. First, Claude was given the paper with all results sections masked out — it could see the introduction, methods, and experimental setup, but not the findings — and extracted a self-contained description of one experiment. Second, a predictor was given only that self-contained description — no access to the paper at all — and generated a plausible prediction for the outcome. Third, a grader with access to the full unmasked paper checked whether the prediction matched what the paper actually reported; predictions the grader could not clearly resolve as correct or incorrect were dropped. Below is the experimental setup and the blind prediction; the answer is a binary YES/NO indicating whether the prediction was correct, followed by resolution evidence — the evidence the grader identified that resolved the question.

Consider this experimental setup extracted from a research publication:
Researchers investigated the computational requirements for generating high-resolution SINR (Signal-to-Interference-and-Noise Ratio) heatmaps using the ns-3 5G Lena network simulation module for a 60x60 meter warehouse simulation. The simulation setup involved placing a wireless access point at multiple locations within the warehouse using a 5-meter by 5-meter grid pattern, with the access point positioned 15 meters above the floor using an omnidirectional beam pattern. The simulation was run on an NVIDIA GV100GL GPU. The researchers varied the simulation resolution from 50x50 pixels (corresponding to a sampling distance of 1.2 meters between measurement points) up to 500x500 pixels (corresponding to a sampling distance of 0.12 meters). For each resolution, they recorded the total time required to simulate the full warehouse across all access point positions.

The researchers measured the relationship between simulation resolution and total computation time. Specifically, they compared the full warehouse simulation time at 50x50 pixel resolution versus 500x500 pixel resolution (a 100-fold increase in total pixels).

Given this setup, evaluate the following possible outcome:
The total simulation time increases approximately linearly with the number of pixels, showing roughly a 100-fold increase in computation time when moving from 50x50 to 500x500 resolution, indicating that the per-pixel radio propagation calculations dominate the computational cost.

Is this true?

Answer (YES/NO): NO